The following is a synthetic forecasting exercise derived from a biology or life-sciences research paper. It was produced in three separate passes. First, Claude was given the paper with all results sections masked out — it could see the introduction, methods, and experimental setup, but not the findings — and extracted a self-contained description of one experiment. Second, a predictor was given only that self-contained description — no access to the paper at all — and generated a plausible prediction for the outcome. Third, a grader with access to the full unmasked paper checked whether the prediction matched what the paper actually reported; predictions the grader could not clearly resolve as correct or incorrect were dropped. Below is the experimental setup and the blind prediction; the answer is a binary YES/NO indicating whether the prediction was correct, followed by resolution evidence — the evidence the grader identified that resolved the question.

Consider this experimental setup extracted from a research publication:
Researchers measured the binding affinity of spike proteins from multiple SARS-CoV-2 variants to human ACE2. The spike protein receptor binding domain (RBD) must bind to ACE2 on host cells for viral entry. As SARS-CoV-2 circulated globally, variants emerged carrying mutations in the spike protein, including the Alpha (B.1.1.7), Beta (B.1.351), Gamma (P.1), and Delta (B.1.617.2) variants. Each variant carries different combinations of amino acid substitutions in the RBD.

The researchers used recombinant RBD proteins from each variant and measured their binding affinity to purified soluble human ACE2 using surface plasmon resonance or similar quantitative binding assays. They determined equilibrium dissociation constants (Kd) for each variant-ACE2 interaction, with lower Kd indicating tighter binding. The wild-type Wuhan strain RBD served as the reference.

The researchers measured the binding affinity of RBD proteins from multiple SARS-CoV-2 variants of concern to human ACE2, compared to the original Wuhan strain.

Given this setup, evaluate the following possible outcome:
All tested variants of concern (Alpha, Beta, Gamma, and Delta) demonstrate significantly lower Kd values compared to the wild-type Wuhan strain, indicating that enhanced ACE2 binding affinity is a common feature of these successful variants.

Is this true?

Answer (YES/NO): YES